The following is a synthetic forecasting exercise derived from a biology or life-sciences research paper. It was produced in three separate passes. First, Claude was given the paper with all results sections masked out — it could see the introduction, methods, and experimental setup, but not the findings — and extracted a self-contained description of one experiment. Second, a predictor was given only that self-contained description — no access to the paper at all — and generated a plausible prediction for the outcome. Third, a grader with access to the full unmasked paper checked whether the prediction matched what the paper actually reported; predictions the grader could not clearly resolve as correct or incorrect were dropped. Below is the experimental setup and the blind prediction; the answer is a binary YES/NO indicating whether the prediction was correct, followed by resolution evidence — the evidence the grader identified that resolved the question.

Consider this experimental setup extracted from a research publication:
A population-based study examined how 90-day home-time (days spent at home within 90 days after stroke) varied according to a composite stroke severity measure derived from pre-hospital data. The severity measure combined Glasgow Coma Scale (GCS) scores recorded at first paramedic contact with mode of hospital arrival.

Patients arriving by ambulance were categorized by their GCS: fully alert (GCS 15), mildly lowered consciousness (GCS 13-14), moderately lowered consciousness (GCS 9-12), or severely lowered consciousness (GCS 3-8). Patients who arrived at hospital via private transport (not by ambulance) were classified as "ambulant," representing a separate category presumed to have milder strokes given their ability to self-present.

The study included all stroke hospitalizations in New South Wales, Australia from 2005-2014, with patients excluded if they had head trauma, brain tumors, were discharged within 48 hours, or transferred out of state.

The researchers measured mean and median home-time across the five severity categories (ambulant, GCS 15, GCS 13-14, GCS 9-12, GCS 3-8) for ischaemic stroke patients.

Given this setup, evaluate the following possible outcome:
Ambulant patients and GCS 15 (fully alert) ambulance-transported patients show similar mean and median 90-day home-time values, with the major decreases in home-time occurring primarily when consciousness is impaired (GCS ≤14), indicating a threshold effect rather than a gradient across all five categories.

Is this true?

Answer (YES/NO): NO